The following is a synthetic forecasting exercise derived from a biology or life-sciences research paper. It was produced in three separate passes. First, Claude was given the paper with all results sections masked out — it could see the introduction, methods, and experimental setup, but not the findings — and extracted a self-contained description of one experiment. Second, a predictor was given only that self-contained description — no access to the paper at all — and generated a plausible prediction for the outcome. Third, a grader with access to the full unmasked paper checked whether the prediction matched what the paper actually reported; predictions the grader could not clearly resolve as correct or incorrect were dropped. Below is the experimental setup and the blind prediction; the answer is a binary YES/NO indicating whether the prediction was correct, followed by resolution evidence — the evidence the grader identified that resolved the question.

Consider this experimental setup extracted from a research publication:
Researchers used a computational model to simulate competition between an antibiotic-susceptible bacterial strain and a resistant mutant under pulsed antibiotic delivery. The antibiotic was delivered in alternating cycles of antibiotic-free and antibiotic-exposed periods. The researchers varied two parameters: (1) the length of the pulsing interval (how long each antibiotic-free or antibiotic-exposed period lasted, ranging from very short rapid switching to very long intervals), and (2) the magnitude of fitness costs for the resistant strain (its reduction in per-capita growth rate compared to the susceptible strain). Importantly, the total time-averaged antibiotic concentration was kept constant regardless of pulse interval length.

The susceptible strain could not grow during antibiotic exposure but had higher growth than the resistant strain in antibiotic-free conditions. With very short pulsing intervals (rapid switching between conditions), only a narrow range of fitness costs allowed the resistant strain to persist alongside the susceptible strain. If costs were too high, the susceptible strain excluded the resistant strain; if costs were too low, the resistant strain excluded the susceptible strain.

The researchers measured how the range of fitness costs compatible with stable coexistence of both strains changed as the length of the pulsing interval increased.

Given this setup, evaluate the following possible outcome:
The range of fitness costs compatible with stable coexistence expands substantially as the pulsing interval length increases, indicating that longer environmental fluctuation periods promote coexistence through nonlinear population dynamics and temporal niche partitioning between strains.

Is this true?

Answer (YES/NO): YES